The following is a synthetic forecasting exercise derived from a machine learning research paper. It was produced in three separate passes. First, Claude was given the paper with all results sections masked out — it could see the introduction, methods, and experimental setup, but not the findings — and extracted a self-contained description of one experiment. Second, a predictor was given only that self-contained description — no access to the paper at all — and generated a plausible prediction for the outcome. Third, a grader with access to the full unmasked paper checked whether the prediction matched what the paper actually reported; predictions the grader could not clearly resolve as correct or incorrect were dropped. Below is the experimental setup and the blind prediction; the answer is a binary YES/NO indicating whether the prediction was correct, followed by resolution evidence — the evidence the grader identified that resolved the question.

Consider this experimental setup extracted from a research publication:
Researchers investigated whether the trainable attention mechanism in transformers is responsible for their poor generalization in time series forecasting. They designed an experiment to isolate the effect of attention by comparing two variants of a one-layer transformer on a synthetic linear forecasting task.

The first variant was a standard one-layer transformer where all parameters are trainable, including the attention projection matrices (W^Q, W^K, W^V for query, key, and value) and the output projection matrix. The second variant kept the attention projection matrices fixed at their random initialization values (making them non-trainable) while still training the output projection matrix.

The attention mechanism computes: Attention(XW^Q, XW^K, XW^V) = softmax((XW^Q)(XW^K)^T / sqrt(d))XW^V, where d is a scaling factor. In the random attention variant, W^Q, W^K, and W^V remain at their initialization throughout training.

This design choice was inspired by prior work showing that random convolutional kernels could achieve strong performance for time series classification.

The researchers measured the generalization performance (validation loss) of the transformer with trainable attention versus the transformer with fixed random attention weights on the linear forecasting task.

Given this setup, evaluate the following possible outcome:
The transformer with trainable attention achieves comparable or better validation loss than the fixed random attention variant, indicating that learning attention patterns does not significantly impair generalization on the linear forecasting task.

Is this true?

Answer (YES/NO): NO